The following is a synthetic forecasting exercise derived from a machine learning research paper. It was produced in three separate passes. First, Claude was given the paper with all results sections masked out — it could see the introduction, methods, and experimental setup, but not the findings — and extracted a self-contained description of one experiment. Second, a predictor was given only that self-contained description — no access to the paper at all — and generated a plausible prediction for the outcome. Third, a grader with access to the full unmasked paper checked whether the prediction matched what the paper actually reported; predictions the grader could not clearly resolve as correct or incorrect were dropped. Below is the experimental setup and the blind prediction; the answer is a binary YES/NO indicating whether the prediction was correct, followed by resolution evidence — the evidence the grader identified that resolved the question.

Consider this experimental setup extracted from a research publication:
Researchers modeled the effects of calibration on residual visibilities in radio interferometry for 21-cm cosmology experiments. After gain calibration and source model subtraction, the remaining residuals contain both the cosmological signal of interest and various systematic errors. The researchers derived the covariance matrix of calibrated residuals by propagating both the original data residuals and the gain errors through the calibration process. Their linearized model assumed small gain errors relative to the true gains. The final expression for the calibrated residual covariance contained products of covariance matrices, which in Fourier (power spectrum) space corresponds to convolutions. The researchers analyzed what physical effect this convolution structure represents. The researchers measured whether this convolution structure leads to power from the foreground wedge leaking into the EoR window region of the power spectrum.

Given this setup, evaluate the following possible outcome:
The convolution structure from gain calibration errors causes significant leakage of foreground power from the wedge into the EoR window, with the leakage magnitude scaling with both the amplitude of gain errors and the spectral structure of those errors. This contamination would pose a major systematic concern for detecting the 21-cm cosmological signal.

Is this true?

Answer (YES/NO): YES